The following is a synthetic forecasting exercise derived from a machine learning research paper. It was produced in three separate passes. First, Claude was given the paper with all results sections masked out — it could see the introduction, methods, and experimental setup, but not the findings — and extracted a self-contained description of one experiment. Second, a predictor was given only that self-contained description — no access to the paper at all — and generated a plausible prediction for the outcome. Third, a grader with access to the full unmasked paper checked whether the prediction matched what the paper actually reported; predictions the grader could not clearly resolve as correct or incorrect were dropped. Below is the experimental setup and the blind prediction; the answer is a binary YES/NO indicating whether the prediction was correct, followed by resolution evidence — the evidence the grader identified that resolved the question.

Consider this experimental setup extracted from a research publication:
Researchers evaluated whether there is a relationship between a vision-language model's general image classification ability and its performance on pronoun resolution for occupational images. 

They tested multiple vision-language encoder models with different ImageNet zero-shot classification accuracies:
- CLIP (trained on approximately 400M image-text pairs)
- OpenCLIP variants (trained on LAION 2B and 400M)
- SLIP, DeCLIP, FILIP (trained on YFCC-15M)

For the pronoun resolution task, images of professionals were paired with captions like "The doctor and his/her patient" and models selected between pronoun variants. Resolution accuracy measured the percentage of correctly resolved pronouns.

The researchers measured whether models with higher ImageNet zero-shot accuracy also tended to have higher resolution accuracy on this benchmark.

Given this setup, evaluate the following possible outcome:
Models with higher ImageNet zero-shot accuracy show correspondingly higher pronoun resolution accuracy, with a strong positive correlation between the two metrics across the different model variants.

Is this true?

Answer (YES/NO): NO